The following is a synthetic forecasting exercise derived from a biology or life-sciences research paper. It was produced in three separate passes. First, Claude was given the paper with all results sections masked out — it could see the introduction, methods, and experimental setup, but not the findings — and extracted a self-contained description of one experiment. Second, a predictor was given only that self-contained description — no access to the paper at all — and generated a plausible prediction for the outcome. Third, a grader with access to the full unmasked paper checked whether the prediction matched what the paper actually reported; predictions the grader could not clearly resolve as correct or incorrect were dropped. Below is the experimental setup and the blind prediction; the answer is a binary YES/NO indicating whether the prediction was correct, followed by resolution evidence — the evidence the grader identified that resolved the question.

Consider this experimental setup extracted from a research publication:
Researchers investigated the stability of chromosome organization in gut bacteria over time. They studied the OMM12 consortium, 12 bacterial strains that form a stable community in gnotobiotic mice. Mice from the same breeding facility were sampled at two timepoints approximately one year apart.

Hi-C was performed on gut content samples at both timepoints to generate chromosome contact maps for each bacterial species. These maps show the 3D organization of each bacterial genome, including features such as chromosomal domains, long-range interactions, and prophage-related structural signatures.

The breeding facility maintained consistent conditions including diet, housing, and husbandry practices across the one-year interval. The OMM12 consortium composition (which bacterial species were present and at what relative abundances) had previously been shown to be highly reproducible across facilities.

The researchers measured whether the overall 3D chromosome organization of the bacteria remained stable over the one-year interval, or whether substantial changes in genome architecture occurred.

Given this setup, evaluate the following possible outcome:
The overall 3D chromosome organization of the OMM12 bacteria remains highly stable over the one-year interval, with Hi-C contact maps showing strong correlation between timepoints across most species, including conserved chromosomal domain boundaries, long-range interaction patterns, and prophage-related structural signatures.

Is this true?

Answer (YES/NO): YES